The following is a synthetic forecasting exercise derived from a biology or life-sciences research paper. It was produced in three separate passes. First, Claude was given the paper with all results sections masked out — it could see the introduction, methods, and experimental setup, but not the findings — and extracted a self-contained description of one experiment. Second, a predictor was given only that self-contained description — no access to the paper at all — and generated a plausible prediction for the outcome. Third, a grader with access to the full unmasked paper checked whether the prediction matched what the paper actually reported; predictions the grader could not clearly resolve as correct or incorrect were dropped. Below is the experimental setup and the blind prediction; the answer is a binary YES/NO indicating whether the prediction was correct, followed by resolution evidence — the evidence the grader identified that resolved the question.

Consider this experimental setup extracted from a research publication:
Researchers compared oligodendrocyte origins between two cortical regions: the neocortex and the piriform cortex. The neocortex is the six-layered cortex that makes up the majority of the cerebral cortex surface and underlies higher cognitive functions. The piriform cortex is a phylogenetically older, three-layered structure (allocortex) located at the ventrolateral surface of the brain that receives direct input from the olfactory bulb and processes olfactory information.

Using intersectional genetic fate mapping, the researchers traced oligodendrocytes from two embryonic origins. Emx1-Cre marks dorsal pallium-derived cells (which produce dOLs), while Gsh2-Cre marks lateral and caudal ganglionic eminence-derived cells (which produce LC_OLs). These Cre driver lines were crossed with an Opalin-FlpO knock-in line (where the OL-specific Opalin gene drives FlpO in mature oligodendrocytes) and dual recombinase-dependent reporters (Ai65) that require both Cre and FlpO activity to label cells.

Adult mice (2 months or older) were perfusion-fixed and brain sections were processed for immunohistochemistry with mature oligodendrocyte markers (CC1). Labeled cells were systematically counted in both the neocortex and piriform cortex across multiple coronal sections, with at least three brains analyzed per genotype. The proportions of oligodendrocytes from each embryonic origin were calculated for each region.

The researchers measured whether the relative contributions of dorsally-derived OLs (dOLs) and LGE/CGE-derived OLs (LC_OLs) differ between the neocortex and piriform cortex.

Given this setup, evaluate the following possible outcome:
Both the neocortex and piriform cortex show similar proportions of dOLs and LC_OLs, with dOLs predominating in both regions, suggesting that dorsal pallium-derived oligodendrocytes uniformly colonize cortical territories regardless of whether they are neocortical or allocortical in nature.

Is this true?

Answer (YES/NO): NO